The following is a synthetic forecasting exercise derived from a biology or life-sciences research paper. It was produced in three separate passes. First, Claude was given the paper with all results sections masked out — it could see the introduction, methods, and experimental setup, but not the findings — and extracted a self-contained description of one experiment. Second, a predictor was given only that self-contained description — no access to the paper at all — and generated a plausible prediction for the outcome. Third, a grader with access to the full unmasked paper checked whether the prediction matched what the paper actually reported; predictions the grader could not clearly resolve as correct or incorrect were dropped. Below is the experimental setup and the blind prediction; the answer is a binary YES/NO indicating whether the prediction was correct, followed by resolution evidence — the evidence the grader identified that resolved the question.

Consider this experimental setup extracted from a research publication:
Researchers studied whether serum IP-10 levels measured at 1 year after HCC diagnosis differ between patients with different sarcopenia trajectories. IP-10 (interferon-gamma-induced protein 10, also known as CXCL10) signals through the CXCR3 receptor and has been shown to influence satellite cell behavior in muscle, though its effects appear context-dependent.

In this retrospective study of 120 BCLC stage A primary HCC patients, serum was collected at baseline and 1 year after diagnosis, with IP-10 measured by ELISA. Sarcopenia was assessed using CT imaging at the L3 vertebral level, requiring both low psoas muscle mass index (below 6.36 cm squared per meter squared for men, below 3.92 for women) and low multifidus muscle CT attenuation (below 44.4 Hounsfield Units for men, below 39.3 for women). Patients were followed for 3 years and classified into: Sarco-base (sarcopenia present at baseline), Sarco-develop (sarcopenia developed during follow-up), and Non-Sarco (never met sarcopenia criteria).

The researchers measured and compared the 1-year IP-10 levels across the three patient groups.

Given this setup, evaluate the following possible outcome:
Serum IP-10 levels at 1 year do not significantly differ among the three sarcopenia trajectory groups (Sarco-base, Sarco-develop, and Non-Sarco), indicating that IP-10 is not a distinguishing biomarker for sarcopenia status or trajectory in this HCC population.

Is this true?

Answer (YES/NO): NO